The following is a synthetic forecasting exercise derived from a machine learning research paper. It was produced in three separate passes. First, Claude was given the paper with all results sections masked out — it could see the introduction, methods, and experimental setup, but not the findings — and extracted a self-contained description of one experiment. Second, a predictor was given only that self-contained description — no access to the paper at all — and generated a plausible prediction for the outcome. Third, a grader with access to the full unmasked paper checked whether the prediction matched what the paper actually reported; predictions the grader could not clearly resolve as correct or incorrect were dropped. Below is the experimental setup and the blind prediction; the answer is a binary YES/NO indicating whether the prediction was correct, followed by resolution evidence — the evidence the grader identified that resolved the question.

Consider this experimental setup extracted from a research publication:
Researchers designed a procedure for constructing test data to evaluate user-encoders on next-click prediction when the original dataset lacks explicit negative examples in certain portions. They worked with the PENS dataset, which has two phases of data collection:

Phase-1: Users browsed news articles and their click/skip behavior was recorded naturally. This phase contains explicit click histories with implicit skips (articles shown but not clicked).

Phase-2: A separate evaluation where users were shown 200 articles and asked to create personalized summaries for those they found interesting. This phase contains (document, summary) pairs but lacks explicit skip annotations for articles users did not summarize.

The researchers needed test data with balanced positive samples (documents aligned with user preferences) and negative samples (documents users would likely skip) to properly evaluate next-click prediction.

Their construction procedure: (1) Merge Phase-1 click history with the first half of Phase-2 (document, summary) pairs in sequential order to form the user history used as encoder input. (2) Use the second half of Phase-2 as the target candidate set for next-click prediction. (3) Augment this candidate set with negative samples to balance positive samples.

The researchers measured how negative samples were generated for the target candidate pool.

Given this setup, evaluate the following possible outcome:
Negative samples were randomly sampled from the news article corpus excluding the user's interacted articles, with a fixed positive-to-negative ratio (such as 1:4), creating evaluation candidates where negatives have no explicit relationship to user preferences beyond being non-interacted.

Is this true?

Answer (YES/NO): NO